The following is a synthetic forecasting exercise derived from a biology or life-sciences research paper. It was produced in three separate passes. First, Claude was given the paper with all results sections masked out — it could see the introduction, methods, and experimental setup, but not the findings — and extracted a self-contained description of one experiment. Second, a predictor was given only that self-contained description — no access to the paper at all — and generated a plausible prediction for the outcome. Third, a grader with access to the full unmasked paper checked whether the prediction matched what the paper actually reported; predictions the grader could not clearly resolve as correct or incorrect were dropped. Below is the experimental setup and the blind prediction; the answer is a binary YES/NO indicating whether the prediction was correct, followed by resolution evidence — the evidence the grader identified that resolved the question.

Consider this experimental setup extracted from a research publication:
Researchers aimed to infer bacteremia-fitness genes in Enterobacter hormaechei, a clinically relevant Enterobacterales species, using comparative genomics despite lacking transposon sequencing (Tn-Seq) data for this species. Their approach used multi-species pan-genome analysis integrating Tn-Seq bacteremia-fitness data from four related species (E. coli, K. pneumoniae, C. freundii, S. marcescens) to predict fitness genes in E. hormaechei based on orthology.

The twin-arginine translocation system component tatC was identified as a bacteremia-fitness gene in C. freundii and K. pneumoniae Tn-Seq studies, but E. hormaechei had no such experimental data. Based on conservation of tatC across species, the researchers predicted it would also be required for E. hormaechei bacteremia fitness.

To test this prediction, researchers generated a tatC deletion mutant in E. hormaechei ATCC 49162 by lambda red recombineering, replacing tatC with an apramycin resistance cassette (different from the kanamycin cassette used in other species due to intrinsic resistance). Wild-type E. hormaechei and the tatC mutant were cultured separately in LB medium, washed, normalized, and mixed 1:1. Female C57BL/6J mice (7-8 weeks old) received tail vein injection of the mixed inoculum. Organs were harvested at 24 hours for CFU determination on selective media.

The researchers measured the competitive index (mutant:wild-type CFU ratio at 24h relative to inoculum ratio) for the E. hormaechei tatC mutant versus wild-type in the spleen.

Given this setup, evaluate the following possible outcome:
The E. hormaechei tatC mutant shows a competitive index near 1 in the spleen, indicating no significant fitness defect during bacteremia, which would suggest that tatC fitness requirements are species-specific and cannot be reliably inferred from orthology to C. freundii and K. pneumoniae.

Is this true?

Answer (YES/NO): NO